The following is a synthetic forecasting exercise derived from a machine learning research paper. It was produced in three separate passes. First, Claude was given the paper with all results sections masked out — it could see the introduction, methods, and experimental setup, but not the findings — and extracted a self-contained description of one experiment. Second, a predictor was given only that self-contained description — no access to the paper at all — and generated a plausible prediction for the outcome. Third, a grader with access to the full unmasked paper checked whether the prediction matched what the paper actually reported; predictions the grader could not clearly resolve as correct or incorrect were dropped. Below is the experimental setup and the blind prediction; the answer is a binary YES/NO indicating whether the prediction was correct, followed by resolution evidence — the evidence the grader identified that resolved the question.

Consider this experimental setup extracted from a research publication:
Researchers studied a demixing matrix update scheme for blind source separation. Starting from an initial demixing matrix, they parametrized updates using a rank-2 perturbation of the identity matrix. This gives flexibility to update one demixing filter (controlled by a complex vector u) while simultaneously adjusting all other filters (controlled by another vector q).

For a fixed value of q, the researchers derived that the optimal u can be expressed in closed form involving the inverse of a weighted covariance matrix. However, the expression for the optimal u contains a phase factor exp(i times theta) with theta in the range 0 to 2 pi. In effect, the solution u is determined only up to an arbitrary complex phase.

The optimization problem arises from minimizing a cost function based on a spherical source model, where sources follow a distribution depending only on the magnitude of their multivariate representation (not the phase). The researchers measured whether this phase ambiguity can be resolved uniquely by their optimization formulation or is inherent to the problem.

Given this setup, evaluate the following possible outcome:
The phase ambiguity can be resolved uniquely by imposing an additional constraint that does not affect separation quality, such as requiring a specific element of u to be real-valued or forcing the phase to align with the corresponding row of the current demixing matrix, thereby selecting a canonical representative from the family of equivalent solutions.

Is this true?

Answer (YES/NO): NO